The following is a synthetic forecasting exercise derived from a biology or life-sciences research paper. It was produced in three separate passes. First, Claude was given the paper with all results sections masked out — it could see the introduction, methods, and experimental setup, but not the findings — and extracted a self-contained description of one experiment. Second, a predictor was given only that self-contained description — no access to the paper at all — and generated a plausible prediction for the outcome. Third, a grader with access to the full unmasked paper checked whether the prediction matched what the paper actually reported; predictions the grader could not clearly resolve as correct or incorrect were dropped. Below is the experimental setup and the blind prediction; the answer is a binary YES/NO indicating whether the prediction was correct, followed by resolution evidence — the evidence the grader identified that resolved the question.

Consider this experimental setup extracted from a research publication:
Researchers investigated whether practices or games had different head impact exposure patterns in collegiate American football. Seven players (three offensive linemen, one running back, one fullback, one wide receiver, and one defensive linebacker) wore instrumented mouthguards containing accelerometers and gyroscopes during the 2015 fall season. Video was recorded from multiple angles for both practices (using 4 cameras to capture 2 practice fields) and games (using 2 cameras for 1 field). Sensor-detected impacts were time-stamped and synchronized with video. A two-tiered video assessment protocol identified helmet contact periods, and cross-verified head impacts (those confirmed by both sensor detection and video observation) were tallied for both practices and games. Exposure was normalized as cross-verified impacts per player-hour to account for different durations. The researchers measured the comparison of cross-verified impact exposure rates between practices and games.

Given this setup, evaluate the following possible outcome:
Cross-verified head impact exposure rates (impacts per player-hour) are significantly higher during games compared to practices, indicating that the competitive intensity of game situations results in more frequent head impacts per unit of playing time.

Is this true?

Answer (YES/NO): NO